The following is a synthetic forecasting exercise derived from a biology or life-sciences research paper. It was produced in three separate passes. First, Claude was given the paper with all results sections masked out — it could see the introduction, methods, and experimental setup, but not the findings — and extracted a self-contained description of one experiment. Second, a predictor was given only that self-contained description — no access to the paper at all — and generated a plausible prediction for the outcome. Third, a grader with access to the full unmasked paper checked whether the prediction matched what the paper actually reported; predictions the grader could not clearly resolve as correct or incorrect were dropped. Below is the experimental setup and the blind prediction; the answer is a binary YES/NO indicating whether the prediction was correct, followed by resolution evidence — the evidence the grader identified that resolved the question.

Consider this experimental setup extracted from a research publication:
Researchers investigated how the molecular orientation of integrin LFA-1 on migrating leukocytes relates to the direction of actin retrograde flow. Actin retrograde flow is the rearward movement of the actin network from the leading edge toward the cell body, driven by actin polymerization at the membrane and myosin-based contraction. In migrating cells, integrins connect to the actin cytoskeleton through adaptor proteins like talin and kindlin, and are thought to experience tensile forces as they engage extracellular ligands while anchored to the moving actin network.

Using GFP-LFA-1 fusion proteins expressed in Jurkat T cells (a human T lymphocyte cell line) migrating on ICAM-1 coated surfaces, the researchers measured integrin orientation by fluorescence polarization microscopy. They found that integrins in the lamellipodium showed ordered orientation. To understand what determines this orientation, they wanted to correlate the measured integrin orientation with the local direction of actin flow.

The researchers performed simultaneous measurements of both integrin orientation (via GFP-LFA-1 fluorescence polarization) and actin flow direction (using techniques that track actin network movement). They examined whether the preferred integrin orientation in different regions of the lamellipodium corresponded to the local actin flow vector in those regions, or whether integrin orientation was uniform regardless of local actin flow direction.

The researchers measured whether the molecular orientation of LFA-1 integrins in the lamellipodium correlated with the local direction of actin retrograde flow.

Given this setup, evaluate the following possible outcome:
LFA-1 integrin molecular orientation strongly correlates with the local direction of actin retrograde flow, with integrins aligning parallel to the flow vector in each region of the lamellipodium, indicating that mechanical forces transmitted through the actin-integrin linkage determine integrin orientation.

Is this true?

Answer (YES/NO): YES